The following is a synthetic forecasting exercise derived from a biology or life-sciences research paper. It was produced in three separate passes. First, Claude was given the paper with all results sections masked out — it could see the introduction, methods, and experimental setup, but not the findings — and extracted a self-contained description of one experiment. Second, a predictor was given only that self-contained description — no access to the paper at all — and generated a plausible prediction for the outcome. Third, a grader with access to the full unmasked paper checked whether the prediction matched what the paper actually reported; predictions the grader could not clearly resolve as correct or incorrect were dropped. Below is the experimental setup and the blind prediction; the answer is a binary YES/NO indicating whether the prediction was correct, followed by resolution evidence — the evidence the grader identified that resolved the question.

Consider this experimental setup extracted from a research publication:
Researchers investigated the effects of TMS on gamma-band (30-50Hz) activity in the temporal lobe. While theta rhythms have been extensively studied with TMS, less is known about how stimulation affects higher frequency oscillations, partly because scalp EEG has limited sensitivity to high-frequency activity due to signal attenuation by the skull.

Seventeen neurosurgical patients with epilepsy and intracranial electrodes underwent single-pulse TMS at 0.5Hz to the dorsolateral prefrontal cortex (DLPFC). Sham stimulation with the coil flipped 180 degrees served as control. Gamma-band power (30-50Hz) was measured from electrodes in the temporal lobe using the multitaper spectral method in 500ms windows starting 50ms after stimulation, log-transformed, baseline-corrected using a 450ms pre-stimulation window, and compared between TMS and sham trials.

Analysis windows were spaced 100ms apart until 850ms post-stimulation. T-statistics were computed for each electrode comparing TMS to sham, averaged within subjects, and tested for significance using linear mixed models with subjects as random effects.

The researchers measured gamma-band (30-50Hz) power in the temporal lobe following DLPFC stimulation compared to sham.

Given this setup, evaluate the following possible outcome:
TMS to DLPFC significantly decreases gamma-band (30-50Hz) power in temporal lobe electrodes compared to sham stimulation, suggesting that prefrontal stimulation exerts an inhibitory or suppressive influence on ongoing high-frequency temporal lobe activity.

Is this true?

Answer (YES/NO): YES